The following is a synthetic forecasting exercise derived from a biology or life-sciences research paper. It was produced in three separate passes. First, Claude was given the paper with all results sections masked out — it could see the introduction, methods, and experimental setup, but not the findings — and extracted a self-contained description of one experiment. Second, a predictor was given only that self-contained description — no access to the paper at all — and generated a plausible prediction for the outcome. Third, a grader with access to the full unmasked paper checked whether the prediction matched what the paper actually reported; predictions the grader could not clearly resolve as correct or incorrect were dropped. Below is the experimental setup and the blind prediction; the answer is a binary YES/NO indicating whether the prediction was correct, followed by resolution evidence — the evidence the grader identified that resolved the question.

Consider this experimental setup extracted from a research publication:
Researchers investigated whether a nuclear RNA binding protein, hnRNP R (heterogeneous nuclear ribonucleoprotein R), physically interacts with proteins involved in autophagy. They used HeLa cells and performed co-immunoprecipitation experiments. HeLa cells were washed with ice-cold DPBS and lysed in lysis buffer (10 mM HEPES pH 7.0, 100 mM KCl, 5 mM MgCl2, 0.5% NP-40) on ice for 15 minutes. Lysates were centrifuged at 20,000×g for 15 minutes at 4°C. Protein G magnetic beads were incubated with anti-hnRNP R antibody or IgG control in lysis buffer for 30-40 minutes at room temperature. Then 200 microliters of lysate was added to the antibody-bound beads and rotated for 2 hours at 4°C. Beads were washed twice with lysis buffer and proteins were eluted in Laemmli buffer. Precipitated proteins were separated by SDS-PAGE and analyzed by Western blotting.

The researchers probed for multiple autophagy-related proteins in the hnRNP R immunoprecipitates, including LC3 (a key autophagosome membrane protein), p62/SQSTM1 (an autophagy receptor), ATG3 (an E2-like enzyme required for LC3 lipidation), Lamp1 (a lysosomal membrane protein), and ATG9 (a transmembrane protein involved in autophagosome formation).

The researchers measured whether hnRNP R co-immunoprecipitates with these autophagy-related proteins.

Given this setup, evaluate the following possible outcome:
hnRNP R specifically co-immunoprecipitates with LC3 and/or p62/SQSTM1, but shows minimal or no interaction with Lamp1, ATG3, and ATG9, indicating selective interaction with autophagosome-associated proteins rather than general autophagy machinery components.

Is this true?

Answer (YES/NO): NO